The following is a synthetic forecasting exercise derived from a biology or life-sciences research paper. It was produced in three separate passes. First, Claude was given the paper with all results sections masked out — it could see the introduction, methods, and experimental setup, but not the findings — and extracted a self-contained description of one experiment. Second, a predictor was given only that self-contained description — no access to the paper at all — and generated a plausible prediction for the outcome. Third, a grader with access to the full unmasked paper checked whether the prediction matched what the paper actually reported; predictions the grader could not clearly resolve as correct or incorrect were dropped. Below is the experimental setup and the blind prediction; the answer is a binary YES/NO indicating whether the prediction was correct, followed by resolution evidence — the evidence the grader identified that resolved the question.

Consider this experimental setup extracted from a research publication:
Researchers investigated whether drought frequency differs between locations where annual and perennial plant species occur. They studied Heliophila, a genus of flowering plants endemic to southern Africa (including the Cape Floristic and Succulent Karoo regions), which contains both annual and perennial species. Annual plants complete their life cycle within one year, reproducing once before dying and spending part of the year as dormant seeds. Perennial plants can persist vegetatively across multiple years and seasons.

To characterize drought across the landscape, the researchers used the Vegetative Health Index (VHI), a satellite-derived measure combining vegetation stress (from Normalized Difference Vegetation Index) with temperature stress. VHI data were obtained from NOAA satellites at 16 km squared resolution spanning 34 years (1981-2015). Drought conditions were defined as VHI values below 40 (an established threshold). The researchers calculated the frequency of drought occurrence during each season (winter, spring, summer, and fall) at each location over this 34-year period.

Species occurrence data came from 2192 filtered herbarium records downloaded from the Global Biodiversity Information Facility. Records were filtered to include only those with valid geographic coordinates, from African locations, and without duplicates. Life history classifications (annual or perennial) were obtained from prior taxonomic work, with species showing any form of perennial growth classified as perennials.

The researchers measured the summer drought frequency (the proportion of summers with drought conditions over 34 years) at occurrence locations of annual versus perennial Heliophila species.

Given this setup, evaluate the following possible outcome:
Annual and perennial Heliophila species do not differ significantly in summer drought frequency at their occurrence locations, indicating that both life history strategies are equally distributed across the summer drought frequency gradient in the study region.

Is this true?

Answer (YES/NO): NO